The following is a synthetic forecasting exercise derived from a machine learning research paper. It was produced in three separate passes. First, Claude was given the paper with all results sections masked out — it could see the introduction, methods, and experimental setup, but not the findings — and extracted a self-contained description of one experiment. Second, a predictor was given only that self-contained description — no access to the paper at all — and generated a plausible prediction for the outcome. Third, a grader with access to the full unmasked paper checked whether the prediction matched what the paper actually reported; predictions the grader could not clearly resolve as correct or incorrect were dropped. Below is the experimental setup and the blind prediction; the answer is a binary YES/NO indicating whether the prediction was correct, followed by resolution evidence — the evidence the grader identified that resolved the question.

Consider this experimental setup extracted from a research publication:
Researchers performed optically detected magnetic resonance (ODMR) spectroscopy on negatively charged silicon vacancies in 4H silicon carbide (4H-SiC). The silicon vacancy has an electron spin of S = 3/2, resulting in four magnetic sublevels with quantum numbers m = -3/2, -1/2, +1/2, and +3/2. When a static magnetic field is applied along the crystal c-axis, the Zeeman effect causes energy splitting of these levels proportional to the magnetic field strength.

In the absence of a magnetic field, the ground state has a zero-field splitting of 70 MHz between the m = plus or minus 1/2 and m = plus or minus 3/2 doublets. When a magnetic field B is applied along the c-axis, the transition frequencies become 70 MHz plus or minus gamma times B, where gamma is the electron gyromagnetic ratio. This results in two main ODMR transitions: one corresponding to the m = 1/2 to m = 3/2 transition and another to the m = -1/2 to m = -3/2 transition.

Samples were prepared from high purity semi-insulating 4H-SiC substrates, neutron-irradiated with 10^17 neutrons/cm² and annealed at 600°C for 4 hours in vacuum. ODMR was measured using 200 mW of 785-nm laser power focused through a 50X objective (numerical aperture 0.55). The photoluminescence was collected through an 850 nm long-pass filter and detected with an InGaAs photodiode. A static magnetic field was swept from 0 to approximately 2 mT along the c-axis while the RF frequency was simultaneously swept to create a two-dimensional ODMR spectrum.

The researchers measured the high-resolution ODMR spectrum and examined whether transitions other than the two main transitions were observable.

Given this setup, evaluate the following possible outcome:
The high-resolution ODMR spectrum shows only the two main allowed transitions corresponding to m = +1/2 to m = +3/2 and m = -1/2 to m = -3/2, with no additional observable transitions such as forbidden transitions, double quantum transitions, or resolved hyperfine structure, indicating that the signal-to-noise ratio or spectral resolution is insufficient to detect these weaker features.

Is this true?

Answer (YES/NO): NO